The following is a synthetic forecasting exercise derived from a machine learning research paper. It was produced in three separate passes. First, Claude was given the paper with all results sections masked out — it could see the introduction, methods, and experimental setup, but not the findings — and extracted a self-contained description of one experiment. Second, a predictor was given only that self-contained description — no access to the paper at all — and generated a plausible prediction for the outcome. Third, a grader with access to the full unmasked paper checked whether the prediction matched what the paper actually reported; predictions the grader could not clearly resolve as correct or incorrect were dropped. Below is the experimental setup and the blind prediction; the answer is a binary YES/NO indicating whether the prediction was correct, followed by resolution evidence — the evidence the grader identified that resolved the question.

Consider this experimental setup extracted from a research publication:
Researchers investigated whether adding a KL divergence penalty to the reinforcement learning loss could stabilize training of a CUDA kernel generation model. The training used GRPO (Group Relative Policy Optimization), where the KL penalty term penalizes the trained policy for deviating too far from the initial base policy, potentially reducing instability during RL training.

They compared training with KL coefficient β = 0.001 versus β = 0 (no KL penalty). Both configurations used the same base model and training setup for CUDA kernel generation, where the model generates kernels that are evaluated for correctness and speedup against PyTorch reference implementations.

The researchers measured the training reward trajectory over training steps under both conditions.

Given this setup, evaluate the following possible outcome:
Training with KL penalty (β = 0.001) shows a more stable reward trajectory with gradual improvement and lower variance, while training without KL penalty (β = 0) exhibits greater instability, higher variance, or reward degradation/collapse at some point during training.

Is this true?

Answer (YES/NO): NO